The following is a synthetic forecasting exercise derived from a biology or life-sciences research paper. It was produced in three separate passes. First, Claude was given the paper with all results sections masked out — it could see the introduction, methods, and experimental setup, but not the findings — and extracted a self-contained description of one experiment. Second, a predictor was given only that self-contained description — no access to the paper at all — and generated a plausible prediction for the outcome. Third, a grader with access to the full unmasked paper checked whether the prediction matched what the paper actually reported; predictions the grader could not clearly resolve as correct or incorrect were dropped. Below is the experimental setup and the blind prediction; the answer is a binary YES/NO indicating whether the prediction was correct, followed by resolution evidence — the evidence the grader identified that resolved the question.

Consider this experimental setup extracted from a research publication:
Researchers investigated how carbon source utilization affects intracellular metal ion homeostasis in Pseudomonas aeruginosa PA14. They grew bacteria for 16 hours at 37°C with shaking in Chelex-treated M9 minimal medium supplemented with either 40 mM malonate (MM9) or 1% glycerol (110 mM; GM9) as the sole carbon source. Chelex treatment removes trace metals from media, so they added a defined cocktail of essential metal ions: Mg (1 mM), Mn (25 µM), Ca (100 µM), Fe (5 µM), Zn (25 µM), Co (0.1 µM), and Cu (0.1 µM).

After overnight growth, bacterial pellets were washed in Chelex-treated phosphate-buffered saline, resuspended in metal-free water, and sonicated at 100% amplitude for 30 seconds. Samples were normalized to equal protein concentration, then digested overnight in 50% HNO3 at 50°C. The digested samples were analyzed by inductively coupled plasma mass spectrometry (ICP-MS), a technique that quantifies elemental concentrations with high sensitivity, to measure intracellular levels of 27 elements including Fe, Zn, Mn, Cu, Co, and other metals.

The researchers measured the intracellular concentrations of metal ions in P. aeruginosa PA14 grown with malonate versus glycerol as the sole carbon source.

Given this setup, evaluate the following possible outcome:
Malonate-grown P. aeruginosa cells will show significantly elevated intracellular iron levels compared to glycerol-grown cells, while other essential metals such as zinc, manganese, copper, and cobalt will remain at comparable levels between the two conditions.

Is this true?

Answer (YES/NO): NO